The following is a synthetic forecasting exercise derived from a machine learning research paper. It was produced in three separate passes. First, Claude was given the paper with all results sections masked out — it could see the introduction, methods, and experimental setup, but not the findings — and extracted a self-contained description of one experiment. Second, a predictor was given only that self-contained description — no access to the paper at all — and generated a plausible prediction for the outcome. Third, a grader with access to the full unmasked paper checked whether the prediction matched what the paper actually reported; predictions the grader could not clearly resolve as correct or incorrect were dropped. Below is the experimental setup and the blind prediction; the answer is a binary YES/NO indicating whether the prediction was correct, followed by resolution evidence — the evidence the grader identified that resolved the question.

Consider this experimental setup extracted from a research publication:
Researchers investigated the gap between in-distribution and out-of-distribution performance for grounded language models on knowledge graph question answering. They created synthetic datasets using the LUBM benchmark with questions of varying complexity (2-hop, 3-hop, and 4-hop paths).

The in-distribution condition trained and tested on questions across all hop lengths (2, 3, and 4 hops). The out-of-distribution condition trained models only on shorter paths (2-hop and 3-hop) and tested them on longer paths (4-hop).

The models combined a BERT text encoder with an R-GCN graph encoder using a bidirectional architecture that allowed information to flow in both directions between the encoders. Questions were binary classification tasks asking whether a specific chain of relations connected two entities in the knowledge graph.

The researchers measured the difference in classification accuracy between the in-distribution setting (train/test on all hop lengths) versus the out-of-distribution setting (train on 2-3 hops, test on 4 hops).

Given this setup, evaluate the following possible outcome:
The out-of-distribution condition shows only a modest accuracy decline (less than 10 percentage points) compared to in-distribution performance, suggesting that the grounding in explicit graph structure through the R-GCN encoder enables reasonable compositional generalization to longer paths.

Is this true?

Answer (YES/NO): NO